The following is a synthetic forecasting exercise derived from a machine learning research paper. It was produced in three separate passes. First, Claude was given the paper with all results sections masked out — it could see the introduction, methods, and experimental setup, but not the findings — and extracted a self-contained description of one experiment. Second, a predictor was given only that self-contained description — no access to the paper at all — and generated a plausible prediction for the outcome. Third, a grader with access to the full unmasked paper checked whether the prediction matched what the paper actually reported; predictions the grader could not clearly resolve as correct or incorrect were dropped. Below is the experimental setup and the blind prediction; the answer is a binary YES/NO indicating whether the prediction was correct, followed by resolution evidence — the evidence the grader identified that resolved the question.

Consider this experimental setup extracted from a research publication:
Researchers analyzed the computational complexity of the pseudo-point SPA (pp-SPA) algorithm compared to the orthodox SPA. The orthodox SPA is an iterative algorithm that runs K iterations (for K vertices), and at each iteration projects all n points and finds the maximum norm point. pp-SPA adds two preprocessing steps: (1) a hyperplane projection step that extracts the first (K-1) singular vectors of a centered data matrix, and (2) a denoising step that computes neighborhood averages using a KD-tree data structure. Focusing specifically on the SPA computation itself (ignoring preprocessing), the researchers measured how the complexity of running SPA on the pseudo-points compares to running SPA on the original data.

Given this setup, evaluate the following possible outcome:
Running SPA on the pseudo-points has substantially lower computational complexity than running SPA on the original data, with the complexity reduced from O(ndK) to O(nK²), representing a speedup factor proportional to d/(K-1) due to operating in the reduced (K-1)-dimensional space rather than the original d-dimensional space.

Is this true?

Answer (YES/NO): YES